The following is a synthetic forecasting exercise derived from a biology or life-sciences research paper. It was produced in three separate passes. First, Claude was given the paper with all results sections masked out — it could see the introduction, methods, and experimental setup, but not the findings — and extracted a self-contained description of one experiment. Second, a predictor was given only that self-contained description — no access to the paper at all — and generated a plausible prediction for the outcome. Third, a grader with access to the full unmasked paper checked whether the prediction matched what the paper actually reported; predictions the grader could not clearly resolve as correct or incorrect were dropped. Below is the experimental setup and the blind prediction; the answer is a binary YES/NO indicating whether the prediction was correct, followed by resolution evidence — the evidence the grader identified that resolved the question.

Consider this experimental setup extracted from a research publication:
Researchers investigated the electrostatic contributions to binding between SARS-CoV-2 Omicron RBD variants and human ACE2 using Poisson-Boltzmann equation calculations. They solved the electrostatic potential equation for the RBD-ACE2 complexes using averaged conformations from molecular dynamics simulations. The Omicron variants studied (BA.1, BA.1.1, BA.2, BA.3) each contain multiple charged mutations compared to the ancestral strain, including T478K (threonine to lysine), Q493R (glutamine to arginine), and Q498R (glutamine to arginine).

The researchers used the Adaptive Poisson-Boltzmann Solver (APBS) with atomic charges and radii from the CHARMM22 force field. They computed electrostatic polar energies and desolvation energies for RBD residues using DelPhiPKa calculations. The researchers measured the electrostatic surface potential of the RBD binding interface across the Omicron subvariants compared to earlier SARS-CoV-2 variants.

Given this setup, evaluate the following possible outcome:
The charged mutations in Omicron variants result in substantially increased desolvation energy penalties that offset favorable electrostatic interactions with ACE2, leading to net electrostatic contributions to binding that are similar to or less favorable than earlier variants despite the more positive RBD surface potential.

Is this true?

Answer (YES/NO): NO